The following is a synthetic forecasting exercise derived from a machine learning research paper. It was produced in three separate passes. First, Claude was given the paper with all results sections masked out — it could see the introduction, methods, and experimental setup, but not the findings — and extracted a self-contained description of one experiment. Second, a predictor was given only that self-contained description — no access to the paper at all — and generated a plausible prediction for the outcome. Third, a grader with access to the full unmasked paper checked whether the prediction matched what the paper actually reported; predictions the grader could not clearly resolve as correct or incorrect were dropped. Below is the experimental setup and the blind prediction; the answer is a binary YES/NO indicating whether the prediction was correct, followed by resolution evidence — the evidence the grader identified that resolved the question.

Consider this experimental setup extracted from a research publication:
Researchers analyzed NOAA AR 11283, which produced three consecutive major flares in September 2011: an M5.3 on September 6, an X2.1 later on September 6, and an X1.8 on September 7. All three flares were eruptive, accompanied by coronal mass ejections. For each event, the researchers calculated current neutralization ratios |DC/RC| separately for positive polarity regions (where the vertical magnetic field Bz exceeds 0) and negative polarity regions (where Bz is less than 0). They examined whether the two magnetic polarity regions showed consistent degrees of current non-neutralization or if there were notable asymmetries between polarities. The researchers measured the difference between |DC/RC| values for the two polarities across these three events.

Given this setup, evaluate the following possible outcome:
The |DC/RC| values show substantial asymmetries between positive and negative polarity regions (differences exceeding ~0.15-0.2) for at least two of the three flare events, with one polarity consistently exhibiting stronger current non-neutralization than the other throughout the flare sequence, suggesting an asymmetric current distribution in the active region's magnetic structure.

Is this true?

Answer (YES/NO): NO